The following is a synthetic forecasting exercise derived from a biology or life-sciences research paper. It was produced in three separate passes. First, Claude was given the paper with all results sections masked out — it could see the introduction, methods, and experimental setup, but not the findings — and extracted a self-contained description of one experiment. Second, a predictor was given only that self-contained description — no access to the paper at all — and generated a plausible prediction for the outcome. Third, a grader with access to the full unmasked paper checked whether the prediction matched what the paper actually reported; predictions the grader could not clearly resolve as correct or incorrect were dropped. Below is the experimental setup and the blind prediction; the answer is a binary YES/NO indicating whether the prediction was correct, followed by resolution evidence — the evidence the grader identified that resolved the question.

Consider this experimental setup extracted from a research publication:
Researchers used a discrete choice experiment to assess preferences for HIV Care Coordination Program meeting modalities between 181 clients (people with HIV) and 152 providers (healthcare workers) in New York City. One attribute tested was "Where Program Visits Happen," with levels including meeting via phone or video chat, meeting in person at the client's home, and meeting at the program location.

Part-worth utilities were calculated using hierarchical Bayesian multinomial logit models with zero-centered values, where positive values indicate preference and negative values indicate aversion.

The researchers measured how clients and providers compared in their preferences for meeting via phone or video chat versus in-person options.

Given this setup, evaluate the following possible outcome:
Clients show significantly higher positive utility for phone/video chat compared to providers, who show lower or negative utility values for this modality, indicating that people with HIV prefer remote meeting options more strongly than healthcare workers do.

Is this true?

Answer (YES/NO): YES